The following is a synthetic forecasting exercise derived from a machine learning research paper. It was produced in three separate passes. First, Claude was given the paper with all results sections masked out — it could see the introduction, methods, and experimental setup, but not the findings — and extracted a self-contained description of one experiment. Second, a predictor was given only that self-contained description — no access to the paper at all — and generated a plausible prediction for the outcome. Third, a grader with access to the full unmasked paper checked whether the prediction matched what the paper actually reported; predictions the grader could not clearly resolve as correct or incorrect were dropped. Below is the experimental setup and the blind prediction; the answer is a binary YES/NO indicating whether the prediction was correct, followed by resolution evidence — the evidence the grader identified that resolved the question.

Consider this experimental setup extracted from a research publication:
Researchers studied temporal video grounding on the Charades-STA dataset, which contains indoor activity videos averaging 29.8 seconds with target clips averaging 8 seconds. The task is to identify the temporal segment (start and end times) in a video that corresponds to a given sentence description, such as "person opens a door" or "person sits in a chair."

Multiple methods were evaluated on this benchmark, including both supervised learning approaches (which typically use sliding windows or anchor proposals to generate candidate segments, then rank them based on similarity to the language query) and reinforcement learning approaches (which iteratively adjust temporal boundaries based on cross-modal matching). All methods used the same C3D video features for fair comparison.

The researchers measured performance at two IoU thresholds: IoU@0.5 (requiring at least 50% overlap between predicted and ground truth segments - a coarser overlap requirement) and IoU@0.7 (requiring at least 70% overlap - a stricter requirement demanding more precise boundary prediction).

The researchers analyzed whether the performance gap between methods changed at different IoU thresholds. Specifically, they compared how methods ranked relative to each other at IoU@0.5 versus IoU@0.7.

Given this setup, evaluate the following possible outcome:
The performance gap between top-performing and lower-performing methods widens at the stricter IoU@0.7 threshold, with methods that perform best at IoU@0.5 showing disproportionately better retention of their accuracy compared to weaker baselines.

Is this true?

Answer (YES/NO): NO